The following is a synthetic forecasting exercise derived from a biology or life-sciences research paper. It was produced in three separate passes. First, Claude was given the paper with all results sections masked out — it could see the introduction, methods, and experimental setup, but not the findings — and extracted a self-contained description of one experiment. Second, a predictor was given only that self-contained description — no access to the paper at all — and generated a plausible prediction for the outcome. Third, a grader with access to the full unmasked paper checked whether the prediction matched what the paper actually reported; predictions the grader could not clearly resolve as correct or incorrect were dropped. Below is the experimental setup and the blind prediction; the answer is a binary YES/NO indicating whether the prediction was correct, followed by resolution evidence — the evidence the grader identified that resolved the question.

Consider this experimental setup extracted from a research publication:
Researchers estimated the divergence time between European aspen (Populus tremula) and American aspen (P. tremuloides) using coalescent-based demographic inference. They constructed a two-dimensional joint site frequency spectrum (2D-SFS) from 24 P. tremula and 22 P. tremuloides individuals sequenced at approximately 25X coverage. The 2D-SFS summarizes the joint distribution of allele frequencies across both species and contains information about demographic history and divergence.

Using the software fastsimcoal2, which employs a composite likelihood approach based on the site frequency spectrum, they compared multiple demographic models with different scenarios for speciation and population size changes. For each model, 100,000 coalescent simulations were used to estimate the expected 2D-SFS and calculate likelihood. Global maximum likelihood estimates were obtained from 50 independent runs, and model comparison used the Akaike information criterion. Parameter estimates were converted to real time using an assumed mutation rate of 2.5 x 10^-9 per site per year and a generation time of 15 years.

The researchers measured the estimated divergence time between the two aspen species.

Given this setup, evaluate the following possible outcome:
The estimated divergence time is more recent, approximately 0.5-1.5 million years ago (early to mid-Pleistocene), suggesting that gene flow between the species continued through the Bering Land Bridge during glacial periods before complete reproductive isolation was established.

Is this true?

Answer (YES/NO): NO